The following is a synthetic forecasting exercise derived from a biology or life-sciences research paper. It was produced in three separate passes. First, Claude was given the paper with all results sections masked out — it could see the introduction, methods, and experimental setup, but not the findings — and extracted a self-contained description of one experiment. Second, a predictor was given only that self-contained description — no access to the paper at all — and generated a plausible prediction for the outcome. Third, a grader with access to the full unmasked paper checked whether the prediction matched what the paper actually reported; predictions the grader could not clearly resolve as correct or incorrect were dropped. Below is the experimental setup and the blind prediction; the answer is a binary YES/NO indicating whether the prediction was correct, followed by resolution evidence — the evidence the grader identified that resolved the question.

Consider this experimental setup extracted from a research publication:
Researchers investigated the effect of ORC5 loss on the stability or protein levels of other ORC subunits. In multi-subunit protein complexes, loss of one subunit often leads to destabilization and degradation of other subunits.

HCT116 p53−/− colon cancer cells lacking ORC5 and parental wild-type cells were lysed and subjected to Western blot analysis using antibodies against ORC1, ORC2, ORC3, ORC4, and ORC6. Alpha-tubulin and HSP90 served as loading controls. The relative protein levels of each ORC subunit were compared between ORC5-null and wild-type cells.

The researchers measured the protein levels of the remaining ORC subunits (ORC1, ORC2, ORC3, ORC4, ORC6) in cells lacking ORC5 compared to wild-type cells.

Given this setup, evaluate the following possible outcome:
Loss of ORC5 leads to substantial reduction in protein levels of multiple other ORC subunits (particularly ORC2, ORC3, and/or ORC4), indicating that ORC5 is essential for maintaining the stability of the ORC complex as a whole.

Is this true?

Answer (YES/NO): NO